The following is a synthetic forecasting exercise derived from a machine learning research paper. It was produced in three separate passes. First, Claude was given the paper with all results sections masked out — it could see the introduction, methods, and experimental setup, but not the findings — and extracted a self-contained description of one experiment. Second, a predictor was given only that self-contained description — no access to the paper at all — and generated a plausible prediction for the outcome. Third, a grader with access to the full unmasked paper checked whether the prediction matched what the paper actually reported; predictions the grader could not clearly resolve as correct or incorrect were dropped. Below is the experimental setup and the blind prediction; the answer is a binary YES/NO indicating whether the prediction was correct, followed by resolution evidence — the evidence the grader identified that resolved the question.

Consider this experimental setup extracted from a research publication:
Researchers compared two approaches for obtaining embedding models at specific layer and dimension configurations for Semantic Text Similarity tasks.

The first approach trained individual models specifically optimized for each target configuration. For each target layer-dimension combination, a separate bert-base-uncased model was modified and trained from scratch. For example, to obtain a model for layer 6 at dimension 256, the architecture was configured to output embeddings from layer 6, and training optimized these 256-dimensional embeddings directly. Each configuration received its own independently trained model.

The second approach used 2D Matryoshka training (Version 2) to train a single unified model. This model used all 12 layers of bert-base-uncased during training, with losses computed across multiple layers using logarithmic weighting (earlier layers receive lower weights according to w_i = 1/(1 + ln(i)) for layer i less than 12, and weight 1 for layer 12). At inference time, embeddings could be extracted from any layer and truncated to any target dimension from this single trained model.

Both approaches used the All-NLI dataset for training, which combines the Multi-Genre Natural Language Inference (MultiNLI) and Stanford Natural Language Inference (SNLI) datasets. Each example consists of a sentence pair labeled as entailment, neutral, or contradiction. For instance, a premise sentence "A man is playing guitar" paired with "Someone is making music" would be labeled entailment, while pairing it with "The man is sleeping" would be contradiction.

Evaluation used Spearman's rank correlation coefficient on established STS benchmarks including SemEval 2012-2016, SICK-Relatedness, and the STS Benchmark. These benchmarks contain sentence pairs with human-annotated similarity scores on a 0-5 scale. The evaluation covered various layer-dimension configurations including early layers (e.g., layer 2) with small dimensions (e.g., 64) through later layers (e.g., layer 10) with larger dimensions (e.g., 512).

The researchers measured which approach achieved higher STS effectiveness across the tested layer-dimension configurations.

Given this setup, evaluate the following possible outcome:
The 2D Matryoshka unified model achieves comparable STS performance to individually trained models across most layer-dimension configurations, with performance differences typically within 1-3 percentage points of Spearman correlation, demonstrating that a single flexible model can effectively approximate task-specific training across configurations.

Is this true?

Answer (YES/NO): NO